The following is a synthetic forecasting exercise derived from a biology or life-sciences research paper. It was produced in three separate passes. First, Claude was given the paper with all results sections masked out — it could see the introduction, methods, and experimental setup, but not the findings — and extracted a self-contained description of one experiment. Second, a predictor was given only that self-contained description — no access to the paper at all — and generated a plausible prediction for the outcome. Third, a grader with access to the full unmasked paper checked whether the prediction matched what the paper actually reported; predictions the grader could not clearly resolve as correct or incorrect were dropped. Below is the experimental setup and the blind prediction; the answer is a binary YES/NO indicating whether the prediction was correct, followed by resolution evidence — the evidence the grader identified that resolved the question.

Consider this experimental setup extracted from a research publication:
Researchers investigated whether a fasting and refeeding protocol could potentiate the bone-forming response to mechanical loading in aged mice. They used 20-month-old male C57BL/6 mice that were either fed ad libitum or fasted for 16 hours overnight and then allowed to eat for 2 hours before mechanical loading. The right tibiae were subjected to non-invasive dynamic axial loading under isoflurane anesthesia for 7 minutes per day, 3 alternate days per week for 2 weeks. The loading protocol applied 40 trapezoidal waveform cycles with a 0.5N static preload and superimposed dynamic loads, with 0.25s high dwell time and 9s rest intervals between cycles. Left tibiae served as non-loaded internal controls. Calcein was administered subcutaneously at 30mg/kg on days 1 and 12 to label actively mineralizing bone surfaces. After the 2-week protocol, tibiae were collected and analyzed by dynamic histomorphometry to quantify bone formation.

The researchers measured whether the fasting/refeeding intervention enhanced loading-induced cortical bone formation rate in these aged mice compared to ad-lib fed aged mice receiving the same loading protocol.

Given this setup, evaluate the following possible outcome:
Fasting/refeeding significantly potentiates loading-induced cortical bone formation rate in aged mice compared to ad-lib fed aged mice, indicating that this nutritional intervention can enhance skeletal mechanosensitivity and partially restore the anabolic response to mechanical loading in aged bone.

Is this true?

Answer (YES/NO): NO